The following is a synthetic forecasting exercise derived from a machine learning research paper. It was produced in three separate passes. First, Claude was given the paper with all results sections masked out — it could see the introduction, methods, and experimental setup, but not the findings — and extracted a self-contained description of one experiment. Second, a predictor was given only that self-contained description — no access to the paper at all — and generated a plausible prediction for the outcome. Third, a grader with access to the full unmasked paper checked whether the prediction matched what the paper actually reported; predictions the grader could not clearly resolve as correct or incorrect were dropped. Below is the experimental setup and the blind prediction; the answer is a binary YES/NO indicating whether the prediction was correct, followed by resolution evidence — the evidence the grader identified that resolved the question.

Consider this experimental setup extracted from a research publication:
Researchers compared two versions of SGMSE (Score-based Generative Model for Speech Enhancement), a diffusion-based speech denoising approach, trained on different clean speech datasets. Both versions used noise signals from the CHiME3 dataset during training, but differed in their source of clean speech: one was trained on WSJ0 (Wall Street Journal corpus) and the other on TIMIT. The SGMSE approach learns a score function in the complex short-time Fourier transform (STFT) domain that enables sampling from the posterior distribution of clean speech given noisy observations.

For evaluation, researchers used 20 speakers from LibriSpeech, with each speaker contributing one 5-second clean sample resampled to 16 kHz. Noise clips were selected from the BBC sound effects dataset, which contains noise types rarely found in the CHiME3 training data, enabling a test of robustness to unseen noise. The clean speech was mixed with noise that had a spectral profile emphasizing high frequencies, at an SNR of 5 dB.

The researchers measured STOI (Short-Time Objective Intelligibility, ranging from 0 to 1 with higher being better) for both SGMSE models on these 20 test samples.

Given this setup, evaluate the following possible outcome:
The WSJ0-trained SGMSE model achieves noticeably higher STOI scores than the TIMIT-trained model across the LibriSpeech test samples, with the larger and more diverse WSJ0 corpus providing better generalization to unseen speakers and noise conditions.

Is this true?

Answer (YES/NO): NO